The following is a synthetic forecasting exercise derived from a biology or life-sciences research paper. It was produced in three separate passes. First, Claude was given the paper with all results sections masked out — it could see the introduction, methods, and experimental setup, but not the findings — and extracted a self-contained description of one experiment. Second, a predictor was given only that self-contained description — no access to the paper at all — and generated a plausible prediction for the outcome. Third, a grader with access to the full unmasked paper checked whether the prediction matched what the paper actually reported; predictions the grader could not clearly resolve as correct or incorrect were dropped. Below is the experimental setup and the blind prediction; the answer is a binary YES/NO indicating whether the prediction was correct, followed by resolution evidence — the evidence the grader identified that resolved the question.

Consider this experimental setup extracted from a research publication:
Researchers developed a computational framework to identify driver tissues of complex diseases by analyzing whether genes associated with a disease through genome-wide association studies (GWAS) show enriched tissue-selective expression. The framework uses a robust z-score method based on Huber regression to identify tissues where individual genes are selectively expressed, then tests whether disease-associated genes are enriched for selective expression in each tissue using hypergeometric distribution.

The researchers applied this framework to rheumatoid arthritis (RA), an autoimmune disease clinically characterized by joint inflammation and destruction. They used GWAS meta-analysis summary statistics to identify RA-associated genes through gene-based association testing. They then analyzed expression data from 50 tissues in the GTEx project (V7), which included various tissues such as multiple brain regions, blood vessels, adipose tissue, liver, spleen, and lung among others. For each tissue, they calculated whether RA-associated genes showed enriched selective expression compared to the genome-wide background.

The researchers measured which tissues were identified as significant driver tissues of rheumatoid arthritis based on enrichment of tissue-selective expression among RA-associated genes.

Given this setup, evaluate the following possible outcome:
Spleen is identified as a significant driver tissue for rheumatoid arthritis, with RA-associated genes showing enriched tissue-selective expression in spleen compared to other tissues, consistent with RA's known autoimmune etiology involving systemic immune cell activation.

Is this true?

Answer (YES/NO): YES